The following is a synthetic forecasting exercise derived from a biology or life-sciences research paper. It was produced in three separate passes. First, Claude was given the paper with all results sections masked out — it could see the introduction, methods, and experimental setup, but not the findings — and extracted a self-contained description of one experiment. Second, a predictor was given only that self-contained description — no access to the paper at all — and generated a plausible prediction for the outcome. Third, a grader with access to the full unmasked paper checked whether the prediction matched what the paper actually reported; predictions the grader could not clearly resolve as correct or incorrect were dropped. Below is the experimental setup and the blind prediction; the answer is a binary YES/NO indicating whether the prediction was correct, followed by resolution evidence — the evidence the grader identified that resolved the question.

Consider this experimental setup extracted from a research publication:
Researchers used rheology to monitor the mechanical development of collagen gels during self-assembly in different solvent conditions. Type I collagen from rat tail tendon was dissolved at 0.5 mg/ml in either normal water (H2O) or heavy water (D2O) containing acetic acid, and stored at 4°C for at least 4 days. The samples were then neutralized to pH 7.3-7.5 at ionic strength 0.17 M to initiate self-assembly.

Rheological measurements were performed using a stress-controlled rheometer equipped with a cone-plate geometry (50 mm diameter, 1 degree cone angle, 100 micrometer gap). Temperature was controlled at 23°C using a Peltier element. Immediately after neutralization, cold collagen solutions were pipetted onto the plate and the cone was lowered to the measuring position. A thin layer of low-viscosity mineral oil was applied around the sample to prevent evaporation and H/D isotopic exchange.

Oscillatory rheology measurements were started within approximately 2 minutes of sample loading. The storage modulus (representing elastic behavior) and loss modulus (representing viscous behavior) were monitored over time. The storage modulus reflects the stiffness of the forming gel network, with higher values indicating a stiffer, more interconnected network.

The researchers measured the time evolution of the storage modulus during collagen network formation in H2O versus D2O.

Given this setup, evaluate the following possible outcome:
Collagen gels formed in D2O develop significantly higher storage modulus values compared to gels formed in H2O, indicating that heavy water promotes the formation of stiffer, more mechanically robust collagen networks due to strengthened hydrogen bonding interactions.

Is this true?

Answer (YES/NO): NO